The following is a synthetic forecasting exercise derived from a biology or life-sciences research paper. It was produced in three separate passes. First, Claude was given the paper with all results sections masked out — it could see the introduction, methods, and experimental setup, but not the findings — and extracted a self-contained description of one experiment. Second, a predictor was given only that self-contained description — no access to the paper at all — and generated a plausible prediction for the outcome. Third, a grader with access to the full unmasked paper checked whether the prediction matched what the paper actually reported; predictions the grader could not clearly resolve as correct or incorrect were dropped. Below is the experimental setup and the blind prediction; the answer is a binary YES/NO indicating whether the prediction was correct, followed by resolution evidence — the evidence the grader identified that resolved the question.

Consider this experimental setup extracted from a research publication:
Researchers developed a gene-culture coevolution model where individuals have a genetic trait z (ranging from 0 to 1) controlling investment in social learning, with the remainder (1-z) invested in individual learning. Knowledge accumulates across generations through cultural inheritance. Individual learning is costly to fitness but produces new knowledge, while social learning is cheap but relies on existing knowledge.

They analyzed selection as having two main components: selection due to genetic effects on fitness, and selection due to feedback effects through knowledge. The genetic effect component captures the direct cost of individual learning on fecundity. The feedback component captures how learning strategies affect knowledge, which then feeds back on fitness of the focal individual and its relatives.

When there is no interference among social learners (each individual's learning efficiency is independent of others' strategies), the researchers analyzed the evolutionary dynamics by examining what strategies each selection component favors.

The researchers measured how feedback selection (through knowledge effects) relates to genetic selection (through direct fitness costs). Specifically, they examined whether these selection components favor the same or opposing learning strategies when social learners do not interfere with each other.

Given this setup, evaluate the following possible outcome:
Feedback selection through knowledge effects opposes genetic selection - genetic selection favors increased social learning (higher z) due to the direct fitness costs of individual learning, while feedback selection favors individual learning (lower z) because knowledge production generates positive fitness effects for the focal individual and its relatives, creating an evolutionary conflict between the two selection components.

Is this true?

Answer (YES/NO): YES